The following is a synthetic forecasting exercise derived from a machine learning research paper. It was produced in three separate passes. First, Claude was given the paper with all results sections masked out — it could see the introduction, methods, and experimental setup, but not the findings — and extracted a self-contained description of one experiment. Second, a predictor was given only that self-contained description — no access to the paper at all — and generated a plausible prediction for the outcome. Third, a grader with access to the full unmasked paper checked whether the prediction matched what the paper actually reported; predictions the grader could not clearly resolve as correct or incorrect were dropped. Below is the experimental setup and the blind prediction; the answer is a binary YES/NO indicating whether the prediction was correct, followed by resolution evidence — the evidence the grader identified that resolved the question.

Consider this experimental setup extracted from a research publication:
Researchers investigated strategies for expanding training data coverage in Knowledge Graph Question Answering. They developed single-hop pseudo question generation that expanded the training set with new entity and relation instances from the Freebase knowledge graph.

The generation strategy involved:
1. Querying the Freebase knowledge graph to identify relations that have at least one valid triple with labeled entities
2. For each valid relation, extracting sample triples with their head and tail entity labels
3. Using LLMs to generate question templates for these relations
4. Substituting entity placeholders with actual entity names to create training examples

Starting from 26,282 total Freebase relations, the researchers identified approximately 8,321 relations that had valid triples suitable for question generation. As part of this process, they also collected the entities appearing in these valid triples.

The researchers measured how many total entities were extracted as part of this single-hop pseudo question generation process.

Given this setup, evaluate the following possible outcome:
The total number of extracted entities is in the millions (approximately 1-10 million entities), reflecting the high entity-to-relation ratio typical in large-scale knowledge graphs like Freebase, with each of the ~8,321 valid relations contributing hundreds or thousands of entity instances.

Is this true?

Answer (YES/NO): NO